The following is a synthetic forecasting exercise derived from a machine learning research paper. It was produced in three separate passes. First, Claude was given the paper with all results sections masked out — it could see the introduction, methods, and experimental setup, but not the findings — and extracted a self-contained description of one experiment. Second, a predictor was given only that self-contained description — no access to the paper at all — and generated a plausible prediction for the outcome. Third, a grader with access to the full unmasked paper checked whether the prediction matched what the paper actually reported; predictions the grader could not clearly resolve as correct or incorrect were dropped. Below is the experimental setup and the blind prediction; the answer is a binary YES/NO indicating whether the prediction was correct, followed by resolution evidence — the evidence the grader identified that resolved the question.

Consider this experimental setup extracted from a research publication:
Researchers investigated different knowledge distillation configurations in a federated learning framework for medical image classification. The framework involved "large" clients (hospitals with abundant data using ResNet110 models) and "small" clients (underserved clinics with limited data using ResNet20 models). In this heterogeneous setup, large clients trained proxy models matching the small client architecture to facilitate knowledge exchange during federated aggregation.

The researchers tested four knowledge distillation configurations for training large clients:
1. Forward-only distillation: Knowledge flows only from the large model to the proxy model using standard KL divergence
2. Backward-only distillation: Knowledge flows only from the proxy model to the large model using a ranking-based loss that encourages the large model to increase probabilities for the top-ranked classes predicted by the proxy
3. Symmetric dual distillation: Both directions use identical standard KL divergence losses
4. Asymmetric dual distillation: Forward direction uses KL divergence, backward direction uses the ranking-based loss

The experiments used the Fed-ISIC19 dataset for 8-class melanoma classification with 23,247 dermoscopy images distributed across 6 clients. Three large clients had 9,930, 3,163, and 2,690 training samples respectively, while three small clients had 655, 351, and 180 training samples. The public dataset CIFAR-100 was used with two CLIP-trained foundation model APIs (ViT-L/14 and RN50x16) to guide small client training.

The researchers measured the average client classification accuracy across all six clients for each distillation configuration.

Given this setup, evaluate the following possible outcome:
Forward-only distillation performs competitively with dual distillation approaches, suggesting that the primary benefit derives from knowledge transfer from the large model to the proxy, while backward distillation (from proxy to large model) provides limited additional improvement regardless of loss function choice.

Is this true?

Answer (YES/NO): NO